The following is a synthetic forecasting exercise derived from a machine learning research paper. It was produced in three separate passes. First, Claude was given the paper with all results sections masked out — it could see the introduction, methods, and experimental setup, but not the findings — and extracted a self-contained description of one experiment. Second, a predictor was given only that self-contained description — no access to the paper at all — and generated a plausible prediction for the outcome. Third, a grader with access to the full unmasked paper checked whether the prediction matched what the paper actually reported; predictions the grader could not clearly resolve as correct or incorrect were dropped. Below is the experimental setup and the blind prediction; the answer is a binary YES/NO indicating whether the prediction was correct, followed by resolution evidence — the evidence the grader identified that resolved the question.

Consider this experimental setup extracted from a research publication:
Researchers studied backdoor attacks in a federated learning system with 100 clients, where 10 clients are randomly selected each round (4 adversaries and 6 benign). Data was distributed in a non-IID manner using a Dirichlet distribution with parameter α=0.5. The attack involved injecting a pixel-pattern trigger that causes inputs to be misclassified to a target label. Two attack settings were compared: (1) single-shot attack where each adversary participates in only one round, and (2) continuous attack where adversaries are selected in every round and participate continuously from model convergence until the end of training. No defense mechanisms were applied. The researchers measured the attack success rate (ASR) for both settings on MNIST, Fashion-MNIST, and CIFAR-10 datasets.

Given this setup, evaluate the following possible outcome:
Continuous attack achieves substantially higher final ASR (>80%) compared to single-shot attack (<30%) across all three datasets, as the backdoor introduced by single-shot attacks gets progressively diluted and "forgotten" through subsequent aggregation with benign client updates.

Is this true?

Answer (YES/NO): NO